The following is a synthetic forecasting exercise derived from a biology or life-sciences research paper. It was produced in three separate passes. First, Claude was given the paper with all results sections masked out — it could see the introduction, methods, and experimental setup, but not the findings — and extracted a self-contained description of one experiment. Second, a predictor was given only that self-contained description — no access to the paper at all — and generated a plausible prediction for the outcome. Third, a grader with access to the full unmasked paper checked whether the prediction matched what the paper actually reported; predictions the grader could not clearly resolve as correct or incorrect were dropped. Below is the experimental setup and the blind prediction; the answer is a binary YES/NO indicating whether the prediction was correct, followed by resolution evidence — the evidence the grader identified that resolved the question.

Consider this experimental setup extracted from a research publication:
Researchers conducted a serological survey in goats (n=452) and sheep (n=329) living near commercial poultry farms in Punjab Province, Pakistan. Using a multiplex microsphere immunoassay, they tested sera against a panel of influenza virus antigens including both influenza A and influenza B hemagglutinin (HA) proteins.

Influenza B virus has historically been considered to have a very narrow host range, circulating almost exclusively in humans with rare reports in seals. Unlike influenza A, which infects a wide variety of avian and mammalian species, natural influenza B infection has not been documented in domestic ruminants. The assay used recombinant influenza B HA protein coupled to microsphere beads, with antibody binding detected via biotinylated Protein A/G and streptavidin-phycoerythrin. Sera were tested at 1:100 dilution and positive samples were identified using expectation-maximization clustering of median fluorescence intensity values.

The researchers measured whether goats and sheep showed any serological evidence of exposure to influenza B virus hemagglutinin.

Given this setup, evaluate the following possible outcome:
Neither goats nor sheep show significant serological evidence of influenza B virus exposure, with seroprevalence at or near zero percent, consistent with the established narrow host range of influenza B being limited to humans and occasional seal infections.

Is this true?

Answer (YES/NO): NO